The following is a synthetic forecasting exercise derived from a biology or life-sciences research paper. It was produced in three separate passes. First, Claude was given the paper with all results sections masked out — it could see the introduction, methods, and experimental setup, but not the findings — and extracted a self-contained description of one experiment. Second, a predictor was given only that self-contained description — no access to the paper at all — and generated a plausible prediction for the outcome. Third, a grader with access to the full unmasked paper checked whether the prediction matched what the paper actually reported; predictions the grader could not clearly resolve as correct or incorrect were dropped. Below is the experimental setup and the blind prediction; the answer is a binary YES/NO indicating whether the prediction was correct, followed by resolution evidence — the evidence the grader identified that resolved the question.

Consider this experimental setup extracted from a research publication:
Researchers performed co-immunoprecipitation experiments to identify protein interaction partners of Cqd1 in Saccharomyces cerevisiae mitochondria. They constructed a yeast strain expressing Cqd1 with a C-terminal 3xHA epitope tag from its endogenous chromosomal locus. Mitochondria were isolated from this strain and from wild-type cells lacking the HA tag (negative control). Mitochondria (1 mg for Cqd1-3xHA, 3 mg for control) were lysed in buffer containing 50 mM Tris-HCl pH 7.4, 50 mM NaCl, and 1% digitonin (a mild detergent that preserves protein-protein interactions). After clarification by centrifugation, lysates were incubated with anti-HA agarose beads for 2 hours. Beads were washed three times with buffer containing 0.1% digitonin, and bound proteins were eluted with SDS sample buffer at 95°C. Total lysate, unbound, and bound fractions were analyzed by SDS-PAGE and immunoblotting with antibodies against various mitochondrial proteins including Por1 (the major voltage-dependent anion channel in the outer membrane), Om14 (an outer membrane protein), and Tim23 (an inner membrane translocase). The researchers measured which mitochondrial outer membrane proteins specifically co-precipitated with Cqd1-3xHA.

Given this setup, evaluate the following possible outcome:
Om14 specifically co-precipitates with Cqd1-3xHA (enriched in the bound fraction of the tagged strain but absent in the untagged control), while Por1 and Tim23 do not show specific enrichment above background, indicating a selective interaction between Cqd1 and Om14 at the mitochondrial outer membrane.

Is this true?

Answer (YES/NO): NO